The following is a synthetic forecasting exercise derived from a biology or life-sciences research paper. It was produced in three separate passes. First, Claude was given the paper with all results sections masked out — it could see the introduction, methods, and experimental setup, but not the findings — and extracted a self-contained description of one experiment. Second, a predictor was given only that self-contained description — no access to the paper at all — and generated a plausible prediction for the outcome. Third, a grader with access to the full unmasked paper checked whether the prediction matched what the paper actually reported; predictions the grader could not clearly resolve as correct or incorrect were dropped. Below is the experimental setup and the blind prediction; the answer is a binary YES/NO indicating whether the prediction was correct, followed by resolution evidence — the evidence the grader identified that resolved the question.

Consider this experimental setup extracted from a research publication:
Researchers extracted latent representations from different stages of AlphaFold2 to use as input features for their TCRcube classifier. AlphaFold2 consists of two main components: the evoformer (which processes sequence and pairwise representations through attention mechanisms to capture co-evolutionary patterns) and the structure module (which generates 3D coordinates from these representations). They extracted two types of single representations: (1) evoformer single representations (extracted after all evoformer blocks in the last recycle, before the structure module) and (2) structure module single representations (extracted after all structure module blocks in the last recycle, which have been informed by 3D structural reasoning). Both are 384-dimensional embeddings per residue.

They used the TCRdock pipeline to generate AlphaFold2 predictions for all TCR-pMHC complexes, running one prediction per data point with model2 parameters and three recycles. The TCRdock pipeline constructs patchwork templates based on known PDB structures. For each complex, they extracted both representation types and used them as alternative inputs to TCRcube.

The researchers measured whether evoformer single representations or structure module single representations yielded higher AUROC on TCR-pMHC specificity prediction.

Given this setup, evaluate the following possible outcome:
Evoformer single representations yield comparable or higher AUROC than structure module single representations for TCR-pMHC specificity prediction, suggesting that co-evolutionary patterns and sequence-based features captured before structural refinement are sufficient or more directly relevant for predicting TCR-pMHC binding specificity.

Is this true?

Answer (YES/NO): YES